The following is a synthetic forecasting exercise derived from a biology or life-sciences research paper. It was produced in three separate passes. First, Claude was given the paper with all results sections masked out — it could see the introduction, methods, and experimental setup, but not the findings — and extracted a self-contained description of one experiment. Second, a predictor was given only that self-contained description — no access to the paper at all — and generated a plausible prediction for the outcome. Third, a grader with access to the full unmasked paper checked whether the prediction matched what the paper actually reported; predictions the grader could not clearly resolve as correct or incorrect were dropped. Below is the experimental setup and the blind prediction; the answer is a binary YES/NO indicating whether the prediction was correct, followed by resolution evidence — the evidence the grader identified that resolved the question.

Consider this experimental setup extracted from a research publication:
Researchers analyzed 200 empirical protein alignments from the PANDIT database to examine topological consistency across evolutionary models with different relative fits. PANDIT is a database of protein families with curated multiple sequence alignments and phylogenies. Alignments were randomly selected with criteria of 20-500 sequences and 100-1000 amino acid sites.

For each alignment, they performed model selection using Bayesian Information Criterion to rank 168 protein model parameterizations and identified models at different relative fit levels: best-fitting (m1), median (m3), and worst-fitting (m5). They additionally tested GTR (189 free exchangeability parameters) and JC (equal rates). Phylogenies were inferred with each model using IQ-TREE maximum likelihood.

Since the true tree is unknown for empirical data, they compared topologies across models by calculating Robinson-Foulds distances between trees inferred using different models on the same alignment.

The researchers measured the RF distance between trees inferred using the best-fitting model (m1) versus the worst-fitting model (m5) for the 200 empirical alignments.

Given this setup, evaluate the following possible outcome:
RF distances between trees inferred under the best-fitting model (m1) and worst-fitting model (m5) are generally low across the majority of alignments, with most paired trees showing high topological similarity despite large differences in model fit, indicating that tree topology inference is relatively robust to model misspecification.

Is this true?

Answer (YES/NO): NO